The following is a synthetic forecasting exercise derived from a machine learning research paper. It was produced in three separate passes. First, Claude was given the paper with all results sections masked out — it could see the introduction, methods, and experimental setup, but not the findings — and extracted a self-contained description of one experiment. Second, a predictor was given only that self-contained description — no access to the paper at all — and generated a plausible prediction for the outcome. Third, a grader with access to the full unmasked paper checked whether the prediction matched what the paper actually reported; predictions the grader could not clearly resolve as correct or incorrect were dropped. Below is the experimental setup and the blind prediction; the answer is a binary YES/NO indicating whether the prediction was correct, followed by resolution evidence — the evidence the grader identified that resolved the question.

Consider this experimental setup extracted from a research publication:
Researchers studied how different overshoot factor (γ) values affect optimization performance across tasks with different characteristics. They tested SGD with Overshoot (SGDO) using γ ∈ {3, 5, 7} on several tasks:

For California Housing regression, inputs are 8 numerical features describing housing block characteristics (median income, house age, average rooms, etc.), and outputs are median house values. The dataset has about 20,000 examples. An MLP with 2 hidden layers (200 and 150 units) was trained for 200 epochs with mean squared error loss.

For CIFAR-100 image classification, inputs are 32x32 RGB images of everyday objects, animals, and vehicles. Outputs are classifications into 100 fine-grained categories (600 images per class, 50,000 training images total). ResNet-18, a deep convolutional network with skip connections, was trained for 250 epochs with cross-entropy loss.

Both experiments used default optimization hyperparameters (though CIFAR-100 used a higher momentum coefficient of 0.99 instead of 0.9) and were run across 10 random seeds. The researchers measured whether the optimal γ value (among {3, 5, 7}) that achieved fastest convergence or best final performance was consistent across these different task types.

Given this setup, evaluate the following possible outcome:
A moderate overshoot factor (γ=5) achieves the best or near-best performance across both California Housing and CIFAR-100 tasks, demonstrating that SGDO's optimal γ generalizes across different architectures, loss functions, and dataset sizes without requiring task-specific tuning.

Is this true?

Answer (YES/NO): NO